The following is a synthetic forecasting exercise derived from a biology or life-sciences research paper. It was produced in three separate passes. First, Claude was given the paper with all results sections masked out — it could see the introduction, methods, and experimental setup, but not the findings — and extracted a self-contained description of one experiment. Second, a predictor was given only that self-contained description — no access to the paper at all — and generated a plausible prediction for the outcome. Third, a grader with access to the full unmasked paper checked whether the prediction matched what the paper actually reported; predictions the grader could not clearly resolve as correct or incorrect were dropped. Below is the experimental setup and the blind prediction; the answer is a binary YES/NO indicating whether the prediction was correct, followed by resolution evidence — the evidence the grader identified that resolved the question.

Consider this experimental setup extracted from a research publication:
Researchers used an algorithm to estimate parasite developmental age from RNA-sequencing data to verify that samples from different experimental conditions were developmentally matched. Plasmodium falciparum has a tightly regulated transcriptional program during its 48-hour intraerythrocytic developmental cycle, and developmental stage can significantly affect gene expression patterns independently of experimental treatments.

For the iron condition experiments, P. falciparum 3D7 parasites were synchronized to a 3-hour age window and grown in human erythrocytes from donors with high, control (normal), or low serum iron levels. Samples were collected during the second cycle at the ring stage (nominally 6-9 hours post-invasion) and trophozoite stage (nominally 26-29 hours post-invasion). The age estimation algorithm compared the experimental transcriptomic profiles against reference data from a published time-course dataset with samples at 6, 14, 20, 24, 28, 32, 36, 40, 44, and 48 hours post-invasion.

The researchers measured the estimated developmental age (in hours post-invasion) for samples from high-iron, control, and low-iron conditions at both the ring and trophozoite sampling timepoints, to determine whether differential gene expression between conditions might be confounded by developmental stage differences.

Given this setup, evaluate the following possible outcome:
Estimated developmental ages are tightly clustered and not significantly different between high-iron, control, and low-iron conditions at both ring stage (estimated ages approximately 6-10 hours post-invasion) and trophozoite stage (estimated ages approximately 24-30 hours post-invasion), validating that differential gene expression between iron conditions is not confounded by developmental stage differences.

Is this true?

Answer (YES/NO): NO